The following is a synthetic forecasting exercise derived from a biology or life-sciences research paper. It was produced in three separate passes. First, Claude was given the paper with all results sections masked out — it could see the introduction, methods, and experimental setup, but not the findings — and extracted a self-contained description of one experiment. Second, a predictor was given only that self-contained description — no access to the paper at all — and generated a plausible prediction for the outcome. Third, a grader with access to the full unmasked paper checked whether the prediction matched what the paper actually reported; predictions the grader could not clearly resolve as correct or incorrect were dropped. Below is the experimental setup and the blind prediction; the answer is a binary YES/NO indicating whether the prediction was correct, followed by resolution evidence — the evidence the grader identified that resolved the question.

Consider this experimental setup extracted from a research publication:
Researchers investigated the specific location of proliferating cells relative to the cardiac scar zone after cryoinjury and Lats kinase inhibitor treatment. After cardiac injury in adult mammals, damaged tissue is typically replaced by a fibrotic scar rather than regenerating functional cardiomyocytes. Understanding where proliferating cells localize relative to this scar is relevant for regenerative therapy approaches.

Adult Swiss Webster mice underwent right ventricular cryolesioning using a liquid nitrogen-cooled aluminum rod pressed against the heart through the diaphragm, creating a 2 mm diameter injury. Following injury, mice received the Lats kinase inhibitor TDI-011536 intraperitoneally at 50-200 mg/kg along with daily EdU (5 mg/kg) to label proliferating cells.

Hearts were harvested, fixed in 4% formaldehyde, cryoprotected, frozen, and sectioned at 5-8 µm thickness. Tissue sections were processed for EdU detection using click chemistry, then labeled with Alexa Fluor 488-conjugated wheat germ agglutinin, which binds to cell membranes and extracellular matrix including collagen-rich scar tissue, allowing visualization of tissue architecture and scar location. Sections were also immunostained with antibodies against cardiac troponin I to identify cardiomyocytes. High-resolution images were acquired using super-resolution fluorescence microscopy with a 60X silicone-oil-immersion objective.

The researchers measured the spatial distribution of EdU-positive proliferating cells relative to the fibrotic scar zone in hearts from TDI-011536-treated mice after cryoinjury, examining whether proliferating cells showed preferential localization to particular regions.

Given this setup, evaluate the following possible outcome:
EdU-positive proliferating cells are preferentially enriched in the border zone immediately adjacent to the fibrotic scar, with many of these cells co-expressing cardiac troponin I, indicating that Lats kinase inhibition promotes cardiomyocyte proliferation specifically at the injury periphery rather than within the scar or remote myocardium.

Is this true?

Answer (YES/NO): NO